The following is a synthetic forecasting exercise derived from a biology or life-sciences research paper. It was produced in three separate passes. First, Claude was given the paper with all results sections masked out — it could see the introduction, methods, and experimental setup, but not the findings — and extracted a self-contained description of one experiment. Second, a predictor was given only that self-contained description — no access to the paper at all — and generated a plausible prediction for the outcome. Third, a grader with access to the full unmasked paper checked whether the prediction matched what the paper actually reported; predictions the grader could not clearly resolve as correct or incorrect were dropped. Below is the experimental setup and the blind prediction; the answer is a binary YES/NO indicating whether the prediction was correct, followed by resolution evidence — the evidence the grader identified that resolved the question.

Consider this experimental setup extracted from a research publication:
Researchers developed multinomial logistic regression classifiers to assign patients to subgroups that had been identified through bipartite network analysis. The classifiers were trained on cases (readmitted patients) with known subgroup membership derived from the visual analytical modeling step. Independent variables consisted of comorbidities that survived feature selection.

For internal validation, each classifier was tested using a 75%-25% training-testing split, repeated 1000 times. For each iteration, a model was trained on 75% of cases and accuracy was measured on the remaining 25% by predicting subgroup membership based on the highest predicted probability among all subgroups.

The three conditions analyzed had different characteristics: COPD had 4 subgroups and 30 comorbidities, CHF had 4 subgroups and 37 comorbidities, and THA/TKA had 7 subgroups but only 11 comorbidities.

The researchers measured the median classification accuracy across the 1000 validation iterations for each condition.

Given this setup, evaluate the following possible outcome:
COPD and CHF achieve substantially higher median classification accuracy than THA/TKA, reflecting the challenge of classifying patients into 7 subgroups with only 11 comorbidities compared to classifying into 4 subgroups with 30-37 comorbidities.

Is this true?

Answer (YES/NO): NO